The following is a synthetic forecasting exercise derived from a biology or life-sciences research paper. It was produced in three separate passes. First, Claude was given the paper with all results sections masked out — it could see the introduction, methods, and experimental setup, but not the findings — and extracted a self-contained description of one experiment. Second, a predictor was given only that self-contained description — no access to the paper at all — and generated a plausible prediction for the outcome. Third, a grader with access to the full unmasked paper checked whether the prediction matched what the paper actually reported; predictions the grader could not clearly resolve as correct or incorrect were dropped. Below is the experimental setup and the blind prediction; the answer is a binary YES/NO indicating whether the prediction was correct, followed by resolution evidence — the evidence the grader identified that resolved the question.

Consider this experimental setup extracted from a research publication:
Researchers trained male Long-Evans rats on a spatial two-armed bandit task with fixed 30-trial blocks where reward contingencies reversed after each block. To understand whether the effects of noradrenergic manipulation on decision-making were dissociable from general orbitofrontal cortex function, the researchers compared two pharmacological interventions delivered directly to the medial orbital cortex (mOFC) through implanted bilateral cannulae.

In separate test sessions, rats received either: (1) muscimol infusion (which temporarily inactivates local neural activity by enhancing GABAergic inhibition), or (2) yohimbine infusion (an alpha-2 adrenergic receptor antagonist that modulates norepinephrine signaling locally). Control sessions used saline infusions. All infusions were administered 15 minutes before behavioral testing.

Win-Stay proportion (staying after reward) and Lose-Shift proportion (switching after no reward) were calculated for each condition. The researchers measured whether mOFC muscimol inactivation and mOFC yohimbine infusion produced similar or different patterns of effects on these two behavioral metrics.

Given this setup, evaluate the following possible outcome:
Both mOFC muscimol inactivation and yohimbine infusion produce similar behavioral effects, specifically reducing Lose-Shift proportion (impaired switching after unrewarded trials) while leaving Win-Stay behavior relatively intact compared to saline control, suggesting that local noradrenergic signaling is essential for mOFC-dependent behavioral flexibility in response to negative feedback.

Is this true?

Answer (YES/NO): NO